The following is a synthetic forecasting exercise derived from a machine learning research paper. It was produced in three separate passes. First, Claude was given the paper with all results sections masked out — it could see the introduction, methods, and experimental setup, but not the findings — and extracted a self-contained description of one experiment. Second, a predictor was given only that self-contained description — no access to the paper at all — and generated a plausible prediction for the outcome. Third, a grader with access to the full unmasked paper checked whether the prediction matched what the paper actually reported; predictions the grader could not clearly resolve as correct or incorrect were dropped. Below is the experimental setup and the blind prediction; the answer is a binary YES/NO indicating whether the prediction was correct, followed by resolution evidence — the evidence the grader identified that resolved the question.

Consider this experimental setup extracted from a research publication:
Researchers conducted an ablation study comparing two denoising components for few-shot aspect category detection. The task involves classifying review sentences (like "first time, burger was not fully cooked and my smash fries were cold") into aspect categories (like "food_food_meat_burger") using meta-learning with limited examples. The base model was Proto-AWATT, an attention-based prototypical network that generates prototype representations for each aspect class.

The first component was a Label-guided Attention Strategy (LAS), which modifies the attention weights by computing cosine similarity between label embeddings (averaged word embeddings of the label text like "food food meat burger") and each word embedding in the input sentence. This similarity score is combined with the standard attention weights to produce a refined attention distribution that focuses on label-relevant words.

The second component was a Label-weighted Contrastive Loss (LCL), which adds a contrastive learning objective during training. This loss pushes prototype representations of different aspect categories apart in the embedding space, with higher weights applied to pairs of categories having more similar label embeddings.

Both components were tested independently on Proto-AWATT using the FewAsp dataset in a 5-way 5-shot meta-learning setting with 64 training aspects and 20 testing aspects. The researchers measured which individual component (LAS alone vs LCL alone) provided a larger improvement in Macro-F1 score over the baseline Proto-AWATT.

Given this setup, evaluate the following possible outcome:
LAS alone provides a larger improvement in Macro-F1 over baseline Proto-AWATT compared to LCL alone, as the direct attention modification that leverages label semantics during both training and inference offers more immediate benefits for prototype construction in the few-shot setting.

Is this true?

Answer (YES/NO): YES